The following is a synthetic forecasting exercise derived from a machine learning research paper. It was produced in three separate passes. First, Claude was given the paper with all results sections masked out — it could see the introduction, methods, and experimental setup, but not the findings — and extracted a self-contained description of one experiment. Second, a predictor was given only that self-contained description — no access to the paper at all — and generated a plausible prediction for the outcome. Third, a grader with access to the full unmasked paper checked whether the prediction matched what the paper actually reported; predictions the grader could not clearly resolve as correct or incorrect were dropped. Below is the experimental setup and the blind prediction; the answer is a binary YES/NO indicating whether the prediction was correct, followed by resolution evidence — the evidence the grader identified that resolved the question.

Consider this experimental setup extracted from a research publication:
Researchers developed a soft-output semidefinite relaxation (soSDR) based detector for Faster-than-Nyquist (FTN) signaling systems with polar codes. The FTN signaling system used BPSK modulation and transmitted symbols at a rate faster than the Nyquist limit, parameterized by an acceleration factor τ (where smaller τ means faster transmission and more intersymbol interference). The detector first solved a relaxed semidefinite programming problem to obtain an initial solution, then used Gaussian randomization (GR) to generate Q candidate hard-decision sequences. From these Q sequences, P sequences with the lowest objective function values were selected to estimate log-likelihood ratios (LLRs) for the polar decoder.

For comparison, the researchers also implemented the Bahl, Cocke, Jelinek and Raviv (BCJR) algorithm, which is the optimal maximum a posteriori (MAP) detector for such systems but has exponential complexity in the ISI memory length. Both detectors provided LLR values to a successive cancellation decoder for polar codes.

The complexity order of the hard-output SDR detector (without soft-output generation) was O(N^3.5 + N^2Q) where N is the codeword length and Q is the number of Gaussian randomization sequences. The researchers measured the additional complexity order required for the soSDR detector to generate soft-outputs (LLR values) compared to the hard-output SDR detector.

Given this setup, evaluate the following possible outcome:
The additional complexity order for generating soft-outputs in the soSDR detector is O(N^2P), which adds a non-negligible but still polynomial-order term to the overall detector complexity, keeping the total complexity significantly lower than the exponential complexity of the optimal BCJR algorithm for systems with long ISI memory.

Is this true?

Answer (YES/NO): NO